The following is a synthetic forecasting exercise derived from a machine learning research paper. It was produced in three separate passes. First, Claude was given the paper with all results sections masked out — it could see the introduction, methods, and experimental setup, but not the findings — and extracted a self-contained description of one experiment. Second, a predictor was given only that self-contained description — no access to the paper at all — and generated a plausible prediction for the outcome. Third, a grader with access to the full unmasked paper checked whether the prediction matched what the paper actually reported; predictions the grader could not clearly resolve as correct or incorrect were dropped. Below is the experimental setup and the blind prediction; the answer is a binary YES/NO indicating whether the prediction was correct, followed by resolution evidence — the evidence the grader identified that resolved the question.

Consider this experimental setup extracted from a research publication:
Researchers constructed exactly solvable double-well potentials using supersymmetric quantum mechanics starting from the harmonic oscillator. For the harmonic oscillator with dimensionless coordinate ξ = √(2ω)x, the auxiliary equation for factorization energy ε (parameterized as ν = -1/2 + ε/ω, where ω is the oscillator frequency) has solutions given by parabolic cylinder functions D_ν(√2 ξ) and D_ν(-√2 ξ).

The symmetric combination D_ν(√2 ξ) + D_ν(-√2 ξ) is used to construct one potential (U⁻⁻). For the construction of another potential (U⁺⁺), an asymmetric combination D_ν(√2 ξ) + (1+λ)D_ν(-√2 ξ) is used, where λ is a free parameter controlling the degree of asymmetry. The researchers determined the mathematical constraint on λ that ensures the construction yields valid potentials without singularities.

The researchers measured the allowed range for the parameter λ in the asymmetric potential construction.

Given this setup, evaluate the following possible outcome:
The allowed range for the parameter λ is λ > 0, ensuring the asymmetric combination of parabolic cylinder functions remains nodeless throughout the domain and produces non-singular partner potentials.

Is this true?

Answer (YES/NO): NO